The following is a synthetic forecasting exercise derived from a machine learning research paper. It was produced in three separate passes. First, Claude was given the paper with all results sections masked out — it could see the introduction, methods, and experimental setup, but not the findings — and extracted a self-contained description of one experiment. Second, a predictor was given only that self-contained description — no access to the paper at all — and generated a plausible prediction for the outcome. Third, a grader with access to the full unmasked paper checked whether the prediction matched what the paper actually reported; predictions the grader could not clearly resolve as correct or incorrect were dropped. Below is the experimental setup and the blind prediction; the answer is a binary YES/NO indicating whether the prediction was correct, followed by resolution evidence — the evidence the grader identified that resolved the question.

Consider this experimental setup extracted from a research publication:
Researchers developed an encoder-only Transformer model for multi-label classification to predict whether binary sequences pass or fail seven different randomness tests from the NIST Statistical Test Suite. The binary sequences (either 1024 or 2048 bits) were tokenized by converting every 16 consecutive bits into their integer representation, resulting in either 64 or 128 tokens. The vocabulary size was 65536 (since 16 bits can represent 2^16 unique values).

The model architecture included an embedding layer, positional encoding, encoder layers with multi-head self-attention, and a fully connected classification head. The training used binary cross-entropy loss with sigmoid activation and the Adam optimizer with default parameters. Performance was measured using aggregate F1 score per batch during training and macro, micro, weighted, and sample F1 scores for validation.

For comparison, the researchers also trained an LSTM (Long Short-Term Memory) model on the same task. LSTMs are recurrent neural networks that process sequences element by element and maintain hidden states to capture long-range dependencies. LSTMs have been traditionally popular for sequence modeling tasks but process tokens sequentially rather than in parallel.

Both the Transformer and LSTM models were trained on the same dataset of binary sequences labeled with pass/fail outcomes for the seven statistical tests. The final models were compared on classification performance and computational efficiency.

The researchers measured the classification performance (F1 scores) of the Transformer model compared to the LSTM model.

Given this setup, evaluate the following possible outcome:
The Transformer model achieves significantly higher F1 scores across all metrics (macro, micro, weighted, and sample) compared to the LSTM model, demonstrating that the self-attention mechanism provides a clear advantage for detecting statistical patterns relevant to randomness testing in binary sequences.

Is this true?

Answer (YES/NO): NO